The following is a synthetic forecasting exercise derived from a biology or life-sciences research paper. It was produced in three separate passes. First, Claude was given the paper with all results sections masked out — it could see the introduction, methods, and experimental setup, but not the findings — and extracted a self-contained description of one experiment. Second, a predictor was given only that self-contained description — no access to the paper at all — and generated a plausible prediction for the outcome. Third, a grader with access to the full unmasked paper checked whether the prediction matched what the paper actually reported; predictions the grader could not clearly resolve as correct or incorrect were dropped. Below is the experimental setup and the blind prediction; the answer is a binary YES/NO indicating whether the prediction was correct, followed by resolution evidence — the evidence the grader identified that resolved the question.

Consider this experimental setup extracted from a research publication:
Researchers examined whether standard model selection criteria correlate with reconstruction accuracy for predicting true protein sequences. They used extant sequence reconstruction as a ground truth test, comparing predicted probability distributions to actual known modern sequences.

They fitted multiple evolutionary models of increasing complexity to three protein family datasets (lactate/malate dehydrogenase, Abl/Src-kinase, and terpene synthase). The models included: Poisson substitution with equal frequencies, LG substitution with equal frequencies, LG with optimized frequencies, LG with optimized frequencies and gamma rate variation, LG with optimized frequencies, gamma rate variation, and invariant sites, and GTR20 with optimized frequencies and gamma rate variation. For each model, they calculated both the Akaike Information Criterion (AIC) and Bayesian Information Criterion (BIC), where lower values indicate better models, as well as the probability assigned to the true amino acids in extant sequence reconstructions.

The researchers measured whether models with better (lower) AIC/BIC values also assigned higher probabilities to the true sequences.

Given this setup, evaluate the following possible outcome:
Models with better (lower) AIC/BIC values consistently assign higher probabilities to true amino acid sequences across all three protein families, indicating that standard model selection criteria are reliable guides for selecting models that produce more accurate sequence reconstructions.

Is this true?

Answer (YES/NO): YES